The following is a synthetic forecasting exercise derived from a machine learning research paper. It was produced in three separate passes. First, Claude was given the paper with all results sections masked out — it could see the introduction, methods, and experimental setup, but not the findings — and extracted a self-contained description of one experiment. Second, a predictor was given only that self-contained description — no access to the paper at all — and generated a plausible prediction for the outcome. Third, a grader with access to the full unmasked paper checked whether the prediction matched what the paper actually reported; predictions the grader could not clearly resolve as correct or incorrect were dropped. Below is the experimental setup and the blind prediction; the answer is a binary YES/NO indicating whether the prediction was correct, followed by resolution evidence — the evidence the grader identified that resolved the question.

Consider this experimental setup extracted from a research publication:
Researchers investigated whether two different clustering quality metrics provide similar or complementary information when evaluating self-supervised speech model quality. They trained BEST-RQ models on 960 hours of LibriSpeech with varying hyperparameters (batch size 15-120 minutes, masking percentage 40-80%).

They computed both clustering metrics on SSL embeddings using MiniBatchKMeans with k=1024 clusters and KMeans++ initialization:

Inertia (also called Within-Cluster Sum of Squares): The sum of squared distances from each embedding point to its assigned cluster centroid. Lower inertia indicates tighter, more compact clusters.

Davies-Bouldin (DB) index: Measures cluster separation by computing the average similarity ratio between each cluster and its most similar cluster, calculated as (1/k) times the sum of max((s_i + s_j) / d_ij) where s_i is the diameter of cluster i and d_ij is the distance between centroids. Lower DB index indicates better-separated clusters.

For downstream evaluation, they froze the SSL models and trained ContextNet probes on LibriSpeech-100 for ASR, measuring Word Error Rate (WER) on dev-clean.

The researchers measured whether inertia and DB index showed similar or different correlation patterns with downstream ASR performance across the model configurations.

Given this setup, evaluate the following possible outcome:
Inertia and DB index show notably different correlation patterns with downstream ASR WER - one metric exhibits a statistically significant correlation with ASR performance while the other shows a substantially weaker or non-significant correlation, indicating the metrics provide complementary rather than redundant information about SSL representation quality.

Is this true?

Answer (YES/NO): NO